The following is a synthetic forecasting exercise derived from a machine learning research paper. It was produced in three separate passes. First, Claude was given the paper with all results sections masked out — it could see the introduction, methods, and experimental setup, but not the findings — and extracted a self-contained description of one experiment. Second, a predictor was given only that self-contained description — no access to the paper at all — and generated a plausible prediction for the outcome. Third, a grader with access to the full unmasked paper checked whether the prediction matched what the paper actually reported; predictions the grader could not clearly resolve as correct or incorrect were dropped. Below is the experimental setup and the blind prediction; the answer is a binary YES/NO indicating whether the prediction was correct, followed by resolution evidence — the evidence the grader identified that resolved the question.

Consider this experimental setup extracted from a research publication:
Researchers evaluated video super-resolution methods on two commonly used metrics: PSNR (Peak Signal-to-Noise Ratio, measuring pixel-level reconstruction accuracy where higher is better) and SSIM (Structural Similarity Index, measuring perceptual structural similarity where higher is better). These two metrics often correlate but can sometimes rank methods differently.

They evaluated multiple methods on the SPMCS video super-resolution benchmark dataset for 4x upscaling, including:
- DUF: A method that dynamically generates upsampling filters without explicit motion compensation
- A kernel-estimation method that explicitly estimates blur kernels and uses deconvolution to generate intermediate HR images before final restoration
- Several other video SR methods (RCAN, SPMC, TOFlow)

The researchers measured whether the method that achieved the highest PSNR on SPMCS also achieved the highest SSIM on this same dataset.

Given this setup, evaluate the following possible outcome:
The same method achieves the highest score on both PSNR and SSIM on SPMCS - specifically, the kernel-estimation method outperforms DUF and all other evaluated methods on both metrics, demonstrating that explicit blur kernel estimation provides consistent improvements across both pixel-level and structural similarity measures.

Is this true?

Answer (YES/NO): NO